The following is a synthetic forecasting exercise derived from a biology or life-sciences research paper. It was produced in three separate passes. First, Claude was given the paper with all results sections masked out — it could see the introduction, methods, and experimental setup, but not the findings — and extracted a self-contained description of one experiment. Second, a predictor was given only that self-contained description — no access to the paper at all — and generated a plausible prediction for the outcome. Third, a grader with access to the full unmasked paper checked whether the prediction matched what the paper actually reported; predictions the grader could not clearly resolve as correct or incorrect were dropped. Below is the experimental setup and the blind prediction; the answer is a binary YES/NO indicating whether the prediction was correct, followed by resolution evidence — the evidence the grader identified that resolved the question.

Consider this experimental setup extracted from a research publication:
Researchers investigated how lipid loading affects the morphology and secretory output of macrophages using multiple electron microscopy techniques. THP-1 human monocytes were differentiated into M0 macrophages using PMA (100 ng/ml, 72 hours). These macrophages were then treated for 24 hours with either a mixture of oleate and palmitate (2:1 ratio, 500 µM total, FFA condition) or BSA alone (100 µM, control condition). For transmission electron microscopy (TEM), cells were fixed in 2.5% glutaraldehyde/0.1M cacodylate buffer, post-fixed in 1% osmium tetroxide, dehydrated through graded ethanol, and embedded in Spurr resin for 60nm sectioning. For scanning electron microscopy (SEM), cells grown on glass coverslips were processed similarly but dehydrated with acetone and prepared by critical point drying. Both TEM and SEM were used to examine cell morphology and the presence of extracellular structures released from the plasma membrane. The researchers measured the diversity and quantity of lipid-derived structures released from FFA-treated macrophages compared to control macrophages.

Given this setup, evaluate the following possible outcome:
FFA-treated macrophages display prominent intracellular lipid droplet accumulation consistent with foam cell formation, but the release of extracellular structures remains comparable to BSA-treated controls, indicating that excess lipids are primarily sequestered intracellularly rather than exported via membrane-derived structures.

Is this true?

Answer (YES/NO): NO